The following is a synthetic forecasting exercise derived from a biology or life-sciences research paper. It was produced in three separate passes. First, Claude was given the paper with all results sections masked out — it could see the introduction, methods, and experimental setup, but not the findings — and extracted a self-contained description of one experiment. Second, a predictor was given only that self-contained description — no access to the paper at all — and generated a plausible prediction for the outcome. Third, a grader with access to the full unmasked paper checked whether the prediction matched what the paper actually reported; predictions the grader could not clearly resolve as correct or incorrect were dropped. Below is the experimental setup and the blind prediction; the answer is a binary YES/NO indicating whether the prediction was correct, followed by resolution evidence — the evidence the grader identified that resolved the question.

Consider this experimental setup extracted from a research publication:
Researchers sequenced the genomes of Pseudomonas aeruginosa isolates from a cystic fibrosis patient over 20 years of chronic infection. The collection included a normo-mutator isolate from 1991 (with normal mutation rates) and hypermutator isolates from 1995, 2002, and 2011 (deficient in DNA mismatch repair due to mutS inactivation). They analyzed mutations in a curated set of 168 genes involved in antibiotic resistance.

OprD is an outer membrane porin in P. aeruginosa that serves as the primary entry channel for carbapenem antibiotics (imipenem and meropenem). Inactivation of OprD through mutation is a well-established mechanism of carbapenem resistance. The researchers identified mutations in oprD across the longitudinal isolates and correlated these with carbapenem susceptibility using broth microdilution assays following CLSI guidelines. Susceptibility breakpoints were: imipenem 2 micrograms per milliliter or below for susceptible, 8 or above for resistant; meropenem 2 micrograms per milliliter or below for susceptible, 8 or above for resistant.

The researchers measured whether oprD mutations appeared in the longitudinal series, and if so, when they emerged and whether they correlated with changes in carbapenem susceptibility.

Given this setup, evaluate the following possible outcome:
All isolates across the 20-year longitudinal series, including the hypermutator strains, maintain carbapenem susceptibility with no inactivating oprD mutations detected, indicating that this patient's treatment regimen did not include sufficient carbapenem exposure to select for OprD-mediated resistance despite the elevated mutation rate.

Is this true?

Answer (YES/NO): NO